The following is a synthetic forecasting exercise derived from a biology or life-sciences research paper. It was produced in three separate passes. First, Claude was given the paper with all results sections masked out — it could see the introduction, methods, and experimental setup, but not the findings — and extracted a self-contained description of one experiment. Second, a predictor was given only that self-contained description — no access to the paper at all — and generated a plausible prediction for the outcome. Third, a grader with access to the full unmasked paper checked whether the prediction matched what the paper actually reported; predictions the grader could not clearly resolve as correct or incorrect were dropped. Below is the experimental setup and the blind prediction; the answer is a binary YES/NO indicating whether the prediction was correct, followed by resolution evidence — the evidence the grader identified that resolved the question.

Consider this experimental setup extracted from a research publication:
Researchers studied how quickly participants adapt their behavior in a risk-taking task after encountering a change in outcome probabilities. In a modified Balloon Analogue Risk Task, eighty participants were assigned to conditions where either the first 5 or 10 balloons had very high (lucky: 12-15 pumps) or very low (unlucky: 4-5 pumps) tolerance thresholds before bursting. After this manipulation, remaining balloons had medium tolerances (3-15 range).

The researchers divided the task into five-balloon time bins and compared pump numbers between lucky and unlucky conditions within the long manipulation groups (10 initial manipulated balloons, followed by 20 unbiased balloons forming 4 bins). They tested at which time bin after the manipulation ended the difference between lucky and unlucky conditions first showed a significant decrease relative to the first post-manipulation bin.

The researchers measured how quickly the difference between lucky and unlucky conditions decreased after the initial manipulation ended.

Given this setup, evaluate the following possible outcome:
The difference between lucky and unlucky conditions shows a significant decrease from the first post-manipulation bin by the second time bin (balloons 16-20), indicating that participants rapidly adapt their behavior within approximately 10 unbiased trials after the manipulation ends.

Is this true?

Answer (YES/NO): YES